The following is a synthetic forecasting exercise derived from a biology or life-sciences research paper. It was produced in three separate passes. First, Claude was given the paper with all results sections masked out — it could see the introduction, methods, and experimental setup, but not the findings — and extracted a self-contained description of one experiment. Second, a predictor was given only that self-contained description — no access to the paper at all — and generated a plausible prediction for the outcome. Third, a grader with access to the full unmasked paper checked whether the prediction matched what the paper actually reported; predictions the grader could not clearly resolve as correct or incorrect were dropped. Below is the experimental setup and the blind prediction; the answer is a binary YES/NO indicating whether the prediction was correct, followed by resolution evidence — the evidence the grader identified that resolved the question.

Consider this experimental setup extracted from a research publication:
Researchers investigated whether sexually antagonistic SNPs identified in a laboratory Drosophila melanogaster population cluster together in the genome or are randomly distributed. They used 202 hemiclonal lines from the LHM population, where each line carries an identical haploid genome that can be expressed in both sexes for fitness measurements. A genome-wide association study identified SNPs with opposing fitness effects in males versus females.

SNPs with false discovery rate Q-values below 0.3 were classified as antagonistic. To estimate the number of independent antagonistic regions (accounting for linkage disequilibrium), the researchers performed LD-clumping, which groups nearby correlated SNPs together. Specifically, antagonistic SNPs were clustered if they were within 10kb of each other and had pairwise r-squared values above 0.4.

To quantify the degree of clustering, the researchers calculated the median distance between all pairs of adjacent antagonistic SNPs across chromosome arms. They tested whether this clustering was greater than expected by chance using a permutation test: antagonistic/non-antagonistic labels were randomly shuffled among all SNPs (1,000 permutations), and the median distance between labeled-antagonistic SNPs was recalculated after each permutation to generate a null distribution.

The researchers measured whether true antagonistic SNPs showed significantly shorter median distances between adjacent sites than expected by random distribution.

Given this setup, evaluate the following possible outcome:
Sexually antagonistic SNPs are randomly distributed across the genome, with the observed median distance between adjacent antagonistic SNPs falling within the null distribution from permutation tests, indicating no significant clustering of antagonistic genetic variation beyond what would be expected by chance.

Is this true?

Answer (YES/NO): NO